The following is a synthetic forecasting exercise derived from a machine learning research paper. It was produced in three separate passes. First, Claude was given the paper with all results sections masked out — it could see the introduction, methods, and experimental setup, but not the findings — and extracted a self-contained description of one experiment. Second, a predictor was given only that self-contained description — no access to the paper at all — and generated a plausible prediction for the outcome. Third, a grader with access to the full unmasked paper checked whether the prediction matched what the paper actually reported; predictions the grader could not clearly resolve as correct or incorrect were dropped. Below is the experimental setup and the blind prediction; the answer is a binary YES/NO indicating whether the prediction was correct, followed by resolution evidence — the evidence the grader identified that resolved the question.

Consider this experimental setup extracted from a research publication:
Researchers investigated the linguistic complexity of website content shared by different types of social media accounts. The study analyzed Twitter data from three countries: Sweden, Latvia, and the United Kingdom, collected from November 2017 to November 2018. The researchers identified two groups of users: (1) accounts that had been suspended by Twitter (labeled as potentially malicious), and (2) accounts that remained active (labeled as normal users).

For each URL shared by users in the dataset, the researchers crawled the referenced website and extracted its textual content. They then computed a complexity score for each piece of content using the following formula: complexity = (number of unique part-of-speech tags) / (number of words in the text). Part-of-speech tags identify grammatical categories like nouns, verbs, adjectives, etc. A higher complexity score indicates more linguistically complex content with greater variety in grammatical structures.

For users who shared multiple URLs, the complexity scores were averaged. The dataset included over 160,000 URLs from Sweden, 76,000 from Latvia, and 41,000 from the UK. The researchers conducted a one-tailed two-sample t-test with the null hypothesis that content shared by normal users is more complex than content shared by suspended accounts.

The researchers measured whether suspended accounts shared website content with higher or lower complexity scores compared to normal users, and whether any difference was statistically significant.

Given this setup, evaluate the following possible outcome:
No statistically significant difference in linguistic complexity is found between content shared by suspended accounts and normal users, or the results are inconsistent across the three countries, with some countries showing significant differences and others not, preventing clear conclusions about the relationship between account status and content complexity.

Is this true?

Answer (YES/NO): NO